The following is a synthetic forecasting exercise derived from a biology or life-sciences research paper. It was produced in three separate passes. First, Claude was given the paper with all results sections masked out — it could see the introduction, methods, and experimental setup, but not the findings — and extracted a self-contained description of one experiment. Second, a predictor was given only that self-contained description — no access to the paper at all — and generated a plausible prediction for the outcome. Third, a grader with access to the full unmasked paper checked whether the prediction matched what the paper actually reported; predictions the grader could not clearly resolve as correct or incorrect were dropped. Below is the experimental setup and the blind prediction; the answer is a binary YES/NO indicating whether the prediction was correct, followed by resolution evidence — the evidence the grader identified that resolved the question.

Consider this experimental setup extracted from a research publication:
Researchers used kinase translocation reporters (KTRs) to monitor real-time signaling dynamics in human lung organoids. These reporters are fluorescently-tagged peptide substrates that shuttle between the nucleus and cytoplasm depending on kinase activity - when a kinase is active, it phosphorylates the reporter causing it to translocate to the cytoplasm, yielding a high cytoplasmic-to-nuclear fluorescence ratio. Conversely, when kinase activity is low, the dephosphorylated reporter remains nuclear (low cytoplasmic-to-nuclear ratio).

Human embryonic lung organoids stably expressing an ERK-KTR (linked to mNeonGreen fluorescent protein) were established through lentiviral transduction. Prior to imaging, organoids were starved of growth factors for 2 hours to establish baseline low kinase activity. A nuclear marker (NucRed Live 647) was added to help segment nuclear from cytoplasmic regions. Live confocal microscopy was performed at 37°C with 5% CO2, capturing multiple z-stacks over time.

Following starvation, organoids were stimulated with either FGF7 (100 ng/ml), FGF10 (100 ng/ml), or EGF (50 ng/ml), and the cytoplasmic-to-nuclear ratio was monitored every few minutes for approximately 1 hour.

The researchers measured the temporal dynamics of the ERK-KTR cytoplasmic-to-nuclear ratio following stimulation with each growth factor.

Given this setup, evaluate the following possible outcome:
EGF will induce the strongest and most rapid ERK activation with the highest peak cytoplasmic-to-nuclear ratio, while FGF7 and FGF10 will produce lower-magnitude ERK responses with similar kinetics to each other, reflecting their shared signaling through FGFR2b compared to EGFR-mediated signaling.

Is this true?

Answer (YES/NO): NO